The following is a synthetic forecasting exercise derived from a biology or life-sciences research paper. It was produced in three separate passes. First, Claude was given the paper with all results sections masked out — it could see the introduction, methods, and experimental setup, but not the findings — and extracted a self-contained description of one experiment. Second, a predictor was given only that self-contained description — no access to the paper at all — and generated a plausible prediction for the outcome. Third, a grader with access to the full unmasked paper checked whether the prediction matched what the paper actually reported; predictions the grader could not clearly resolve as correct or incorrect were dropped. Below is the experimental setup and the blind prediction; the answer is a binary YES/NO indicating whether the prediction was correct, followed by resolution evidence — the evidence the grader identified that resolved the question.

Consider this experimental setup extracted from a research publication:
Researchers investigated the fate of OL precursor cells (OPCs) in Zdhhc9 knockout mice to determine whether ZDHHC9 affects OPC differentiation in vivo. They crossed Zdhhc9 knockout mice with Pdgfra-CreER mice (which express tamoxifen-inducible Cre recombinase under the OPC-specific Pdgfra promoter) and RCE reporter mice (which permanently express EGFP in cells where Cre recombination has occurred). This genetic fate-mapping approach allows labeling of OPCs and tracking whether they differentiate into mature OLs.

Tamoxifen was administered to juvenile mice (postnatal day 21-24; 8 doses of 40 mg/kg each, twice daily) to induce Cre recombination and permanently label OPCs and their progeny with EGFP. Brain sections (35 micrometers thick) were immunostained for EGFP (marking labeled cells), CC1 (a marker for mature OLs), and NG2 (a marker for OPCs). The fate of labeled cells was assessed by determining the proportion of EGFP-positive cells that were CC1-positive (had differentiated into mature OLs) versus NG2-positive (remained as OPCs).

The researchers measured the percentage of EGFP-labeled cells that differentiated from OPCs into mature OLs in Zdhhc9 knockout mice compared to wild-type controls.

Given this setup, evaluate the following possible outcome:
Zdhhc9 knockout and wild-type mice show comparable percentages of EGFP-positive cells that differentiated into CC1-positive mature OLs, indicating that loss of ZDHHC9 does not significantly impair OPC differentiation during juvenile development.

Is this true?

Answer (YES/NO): YES